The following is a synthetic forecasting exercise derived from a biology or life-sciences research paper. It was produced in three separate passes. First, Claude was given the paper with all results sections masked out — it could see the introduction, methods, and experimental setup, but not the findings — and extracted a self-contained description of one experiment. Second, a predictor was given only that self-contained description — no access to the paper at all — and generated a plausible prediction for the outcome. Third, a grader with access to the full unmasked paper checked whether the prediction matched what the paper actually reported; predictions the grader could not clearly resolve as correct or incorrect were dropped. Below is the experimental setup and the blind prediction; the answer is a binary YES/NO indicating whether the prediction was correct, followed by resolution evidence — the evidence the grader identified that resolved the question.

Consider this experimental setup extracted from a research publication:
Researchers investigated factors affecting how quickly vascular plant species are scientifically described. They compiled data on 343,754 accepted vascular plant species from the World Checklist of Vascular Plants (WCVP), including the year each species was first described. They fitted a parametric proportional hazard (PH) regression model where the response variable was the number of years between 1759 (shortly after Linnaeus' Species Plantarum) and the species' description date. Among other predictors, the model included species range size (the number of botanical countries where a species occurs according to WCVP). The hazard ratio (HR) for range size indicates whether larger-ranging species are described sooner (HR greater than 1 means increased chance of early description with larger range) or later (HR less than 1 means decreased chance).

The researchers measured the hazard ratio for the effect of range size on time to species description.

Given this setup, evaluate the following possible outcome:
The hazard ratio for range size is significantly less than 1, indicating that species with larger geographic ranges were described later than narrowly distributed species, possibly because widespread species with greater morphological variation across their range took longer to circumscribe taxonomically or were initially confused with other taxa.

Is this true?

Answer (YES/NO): NO